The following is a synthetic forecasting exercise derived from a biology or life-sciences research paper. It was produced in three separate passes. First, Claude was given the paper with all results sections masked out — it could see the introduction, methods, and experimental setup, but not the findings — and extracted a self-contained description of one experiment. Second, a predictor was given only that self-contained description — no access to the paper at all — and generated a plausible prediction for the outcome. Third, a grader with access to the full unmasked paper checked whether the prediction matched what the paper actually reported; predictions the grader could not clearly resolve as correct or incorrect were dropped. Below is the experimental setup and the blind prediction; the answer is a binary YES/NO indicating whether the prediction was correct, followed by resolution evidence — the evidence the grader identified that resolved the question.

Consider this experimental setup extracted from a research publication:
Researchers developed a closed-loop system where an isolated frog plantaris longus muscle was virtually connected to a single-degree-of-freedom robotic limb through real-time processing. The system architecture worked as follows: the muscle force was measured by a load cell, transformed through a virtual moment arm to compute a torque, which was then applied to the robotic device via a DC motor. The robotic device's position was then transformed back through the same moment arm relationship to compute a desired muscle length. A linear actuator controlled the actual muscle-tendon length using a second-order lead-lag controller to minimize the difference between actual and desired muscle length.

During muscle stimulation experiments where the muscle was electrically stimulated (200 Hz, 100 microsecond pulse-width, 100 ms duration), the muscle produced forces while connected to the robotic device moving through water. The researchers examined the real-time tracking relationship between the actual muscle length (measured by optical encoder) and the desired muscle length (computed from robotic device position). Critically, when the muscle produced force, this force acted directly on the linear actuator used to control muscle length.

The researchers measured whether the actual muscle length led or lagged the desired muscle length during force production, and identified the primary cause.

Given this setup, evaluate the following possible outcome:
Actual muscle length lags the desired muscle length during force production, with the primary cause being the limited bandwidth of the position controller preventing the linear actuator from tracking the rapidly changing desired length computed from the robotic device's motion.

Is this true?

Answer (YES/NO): NO